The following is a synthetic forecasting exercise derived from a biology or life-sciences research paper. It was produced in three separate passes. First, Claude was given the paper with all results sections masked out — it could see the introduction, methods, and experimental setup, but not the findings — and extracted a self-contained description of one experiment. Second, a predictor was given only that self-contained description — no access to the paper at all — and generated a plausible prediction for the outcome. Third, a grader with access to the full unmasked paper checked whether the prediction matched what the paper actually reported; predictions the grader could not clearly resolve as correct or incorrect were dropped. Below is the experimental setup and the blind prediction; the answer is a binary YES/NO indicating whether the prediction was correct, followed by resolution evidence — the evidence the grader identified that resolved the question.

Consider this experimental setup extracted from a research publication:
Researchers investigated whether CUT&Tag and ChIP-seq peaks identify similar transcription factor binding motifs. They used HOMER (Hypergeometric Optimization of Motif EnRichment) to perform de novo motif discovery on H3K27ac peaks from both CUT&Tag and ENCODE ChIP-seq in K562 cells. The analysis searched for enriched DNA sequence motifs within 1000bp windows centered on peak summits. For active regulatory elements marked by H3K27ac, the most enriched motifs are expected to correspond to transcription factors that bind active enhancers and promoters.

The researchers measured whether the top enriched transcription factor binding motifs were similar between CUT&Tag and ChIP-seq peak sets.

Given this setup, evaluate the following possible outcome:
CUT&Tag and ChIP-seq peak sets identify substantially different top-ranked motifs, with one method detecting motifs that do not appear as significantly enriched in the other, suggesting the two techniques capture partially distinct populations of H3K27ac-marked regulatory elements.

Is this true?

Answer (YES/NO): NO